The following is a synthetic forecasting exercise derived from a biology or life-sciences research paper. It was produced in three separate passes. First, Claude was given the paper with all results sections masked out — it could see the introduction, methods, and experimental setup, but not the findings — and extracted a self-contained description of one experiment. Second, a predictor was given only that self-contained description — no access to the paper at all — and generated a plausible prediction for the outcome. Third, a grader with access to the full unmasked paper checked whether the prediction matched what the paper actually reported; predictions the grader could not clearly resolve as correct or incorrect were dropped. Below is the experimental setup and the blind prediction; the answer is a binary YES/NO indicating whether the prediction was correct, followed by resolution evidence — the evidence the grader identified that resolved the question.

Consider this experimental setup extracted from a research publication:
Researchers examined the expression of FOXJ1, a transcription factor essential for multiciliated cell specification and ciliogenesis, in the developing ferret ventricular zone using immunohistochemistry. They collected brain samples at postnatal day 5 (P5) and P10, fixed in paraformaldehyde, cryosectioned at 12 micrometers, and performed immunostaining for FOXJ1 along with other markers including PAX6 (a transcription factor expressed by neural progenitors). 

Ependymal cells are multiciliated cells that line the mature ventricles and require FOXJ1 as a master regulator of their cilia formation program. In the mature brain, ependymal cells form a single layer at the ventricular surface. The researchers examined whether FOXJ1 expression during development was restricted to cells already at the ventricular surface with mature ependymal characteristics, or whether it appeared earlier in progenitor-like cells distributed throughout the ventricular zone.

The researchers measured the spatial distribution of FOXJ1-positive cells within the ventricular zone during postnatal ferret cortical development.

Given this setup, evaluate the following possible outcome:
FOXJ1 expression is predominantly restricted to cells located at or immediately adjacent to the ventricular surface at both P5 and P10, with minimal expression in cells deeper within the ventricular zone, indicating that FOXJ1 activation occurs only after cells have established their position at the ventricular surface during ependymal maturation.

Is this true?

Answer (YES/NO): NO